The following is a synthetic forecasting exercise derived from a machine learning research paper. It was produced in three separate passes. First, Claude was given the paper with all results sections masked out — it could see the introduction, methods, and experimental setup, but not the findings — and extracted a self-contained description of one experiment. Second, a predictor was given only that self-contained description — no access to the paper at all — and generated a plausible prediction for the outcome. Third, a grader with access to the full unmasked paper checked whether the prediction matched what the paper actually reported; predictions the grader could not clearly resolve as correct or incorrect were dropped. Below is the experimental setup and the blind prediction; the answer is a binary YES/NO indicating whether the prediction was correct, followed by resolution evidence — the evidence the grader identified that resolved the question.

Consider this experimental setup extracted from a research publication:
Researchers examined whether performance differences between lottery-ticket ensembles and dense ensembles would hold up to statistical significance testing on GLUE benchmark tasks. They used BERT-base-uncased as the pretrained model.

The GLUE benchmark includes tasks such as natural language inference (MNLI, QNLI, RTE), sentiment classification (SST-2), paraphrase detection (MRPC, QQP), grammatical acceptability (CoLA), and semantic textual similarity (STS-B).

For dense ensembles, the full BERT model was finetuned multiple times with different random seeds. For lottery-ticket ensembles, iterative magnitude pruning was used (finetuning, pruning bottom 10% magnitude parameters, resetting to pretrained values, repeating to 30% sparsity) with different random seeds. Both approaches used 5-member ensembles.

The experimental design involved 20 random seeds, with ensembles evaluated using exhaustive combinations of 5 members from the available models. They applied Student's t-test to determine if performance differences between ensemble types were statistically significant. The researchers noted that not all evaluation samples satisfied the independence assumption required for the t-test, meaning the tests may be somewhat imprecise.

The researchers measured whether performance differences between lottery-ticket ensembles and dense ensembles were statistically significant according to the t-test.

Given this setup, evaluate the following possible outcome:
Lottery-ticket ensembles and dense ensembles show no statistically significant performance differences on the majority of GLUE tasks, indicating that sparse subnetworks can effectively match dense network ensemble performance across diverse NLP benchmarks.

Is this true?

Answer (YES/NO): NO